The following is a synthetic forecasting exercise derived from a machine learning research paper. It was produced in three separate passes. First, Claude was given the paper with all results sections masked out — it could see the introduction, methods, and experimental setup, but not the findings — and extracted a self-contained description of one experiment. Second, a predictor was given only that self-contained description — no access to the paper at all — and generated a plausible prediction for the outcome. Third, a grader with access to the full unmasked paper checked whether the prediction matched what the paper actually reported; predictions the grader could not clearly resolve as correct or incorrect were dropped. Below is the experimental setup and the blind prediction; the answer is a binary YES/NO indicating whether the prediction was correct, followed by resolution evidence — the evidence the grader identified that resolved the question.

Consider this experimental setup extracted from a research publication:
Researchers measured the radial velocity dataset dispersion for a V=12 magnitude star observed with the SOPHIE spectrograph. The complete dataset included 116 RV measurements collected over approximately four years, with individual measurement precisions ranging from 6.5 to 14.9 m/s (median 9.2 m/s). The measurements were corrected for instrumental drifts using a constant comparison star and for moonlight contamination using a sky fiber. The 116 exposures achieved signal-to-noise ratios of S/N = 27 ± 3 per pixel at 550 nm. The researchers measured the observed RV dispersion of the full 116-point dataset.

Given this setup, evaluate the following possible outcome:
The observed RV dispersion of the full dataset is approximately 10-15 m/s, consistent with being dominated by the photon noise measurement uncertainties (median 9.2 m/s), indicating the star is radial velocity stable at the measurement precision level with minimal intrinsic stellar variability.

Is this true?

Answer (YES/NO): NO